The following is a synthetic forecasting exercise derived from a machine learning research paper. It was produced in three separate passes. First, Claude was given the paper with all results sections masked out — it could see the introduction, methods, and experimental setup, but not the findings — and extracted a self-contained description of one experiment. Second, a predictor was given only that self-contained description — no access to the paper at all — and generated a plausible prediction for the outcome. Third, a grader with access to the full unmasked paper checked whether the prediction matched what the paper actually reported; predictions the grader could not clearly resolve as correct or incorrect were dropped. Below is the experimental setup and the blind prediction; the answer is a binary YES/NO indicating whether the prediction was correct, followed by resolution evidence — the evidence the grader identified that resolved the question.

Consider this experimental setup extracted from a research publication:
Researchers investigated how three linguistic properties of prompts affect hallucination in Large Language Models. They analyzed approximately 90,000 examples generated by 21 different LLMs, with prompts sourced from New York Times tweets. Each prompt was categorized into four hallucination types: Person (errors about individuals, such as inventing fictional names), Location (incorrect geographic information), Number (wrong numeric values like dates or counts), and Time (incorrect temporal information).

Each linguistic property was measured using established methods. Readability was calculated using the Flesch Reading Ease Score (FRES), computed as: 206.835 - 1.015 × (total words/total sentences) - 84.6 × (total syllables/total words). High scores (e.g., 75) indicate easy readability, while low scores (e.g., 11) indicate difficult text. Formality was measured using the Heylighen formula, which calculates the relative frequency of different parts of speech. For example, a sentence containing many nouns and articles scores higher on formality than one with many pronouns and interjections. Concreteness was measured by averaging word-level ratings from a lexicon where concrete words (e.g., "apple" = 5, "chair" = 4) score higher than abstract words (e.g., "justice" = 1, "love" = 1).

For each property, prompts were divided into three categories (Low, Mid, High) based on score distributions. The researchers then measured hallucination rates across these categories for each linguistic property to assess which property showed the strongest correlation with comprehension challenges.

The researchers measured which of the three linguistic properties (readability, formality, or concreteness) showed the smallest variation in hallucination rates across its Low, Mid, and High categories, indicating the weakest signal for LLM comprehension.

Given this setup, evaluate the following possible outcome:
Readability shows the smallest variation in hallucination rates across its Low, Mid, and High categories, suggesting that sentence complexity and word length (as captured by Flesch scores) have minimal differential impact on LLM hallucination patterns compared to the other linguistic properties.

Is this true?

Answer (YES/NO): YES